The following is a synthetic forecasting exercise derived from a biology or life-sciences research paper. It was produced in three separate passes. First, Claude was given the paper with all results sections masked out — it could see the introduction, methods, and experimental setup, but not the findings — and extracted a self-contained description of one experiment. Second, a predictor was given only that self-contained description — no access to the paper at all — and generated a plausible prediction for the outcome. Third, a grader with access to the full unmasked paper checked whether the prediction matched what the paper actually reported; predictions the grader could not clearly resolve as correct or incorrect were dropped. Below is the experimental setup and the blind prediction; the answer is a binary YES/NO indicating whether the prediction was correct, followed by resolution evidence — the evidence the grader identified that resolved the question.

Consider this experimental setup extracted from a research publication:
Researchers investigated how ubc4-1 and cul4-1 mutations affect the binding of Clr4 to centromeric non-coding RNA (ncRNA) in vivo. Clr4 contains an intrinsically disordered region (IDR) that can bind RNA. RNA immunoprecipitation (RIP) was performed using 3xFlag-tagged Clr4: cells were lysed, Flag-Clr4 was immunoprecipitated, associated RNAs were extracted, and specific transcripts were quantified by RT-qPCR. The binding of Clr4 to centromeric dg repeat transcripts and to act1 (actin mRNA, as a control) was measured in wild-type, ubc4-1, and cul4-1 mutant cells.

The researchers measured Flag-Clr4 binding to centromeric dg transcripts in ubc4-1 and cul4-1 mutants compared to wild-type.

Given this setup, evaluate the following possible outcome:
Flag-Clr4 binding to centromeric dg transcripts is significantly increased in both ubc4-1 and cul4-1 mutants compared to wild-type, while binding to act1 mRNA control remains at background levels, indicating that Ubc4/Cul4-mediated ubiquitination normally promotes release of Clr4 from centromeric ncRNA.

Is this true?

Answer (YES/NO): YES